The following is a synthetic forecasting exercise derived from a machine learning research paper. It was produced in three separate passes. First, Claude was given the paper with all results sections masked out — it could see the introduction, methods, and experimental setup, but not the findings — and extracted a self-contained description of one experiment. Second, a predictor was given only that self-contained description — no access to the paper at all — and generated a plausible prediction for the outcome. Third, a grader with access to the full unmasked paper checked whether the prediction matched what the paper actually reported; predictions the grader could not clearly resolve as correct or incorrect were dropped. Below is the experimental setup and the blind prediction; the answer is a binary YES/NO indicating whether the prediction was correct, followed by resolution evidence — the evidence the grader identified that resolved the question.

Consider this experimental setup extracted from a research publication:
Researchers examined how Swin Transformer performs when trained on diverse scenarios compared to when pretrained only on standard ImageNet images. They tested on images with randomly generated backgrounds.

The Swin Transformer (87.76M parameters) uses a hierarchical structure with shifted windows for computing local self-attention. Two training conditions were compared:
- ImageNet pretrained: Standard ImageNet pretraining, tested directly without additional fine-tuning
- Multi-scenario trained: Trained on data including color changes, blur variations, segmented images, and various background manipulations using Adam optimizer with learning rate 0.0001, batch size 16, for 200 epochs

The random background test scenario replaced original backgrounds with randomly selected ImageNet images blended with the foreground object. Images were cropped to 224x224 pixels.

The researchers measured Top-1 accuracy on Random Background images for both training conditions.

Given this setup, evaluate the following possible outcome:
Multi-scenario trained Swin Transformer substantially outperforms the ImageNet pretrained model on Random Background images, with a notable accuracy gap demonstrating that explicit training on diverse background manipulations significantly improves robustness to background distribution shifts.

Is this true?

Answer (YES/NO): NO